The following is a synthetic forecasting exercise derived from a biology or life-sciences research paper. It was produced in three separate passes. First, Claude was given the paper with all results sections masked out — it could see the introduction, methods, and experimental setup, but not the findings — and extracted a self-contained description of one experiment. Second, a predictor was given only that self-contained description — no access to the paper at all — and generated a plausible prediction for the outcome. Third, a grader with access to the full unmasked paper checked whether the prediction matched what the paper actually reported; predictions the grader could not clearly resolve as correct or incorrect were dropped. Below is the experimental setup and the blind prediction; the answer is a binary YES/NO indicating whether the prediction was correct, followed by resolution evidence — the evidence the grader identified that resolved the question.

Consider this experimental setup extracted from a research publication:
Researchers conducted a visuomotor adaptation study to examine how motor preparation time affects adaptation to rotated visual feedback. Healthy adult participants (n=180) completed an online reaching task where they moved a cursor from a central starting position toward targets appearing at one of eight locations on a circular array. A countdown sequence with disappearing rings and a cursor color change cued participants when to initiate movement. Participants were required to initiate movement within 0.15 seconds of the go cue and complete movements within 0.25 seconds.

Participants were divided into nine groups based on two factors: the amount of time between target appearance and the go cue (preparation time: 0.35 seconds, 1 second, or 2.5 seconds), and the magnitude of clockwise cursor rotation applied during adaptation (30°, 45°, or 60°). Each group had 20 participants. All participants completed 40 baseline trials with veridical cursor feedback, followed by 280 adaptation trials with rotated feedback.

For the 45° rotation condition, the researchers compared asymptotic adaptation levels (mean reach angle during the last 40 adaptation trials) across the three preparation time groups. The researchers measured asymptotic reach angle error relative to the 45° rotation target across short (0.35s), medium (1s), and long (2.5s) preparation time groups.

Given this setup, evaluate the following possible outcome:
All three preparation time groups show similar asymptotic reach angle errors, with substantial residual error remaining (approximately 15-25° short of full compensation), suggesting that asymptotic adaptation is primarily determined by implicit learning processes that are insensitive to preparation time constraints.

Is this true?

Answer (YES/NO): NO